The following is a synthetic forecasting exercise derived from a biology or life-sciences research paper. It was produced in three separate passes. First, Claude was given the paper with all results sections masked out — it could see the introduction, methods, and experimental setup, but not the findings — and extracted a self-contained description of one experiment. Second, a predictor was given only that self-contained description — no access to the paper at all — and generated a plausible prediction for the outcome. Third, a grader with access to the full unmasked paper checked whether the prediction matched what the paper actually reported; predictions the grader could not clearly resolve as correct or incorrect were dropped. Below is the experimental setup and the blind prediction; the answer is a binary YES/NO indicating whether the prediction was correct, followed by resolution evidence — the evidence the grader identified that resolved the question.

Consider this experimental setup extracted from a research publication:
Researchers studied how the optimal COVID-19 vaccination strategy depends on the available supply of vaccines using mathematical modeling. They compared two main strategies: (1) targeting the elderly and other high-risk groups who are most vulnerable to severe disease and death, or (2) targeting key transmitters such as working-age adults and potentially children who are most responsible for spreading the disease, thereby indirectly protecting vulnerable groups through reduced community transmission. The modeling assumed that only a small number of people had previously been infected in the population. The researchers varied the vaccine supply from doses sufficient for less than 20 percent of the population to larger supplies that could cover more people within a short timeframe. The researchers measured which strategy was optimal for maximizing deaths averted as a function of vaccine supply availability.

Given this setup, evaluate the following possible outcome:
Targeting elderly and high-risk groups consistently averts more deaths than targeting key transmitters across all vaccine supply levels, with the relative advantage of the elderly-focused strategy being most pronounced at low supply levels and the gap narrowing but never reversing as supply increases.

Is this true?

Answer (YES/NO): NO